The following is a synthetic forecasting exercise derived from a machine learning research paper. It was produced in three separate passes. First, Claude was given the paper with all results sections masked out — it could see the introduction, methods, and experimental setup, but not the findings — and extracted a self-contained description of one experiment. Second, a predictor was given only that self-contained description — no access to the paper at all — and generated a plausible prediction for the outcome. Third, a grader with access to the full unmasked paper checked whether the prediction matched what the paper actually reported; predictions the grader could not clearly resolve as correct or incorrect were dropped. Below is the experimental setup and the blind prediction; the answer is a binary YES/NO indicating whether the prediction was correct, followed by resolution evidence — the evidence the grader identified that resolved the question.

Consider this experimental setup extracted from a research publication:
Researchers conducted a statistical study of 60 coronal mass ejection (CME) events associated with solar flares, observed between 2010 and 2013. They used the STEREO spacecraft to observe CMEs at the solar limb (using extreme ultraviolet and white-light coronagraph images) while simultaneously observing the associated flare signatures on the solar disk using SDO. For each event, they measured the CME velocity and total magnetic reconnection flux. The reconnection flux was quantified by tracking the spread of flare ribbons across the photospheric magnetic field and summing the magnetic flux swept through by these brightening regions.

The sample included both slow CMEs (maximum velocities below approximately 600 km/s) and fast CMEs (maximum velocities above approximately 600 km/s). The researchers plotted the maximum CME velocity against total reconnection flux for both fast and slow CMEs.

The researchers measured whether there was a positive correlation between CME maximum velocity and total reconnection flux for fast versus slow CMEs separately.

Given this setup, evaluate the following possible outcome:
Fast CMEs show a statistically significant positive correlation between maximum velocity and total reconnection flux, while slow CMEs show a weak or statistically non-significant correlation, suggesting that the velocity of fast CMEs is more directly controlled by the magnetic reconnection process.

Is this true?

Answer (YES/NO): YES